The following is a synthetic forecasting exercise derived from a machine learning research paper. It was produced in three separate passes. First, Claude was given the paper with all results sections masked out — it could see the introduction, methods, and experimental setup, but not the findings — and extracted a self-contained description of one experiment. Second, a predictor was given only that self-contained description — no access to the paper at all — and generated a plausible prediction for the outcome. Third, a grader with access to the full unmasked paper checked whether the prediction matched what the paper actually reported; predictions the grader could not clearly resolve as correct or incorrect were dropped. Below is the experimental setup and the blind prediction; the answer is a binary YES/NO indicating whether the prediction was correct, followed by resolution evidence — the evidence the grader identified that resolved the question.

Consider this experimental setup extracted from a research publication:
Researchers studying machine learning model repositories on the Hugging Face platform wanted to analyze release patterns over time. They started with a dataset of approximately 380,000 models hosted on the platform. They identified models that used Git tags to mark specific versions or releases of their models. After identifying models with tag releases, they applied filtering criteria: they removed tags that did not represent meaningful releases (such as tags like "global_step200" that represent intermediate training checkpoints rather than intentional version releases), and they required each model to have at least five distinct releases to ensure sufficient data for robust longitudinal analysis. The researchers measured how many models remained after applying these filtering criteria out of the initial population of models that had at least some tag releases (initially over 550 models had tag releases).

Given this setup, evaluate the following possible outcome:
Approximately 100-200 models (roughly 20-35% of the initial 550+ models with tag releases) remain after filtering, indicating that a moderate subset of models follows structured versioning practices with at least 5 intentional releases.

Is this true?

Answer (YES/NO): YES